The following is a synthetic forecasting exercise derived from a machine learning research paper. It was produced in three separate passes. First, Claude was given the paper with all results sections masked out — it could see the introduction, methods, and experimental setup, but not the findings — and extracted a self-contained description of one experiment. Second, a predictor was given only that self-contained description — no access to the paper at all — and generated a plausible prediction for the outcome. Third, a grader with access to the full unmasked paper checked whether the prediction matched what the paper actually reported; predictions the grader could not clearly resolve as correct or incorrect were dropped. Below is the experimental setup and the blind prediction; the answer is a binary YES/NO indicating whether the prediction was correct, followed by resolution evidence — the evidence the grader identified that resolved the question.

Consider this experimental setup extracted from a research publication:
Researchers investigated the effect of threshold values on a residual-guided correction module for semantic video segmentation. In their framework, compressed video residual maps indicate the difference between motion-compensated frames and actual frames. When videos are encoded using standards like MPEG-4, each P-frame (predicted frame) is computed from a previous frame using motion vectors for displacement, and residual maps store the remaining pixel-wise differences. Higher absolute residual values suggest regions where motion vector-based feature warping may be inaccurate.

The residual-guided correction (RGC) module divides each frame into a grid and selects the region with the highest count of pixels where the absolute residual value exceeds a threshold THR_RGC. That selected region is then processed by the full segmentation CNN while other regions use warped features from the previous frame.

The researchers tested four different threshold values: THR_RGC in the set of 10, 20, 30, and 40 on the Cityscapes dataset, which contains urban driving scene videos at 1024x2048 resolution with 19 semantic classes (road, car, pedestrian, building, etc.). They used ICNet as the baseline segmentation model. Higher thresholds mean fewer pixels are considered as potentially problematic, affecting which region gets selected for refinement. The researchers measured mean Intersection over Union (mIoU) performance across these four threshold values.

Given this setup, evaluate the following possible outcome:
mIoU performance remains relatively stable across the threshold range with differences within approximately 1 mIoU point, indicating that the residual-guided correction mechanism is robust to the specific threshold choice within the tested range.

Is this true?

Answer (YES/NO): YES